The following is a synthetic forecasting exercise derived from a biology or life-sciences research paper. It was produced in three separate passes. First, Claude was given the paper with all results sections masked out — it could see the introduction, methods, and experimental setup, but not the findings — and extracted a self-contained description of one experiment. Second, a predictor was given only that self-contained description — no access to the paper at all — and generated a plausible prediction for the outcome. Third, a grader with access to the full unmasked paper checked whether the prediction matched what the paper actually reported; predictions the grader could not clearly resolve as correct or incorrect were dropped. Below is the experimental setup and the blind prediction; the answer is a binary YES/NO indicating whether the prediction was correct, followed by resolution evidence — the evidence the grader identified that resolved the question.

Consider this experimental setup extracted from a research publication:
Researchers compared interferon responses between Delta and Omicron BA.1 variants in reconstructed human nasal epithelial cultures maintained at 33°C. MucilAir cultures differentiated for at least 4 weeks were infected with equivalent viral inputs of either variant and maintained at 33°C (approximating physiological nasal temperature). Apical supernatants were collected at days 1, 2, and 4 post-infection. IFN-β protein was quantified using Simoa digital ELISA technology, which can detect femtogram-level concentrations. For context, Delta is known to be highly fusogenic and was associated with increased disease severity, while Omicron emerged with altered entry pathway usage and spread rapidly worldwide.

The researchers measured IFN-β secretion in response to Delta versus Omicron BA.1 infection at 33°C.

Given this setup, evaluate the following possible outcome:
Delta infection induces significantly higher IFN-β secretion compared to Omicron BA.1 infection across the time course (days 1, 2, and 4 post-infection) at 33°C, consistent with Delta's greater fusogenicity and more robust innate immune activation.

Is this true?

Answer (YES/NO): YES